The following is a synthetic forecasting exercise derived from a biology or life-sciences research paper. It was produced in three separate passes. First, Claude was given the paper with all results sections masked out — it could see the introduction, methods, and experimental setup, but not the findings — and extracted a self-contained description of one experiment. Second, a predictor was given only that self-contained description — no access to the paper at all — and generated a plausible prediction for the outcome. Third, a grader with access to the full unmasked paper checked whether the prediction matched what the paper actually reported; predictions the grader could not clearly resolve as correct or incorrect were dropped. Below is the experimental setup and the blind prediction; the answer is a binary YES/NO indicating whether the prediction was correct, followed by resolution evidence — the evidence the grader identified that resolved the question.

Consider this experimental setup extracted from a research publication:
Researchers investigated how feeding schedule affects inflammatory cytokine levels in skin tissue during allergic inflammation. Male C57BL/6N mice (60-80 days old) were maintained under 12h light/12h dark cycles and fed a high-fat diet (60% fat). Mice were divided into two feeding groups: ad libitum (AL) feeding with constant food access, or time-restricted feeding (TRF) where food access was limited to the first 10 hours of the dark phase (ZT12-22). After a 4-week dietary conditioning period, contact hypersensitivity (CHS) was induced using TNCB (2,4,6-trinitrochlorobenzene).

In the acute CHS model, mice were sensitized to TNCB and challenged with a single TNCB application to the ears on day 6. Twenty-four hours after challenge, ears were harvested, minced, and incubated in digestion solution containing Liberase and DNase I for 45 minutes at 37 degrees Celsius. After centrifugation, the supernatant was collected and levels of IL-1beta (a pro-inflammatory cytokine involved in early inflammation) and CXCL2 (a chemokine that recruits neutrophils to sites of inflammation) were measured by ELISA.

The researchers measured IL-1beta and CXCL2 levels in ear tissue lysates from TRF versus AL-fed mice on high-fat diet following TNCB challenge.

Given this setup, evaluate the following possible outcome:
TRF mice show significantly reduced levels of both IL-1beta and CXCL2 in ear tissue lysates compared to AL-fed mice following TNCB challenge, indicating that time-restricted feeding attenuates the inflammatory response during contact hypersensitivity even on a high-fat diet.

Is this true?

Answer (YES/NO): YES